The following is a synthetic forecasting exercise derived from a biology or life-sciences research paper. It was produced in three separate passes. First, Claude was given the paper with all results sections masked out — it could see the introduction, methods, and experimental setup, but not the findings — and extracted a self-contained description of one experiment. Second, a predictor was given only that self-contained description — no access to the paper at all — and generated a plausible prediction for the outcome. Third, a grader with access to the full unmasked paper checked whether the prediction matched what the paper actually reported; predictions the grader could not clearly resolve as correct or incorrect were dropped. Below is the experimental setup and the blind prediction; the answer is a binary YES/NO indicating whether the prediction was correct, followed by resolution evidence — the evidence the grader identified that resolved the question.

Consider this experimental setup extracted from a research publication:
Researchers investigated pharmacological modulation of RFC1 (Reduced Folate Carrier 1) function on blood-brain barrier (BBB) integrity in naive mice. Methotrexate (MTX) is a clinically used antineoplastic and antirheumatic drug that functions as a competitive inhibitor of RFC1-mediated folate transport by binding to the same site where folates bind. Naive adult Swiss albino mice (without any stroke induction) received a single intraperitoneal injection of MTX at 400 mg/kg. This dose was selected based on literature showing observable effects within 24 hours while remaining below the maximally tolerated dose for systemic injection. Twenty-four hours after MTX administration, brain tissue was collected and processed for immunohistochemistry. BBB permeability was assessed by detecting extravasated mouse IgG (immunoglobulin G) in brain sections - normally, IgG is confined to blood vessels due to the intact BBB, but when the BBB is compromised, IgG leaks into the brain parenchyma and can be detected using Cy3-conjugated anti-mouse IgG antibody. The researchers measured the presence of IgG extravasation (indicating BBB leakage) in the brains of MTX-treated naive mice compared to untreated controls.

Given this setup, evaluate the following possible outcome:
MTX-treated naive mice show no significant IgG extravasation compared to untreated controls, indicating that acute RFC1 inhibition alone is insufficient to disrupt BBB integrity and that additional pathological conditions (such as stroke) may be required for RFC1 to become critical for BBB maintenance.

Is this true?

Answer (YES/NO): NO